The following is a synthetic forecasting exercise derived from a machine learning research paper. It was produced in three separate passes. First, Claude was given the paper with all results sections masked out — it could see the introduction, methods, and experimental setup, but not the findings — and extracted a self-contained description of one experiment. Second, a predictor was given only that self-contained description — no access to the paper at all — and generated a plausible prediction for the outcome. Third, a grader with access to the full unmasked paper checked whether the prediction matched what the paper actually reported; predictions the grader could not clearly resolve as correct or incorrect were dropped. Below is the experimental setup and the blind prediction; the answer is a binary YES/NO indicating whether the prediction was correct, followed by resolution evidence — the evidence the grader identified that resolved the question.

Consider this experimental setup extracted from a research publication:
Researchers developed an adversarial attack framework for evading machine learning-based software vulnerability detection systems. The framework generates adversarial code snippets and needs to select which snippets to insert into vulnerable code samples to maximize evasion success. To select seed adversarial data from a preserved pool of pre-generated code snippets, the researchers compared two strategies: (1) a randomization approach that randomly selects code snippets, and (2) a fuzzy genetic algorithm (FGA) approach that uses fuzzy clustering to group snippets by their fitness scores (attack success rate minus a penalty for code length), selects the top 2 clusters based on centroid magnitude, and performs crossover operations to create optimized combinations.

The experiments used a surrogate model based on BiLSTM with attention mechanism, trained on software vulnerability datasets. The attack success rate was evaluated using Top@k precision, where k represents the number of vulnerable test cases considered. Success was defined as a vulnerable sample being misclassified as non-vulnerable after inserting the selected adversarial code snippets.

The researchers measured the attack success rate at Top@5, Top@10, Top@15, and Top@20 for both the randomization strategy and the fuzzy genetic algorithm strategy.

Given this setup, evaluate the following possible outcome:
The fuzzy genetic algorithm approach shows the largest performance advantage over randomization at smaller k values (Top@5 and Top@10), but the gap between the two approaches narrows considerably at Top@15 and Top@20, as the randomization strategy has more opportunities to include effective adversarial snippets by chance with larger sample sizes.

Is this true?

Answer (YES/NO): YES